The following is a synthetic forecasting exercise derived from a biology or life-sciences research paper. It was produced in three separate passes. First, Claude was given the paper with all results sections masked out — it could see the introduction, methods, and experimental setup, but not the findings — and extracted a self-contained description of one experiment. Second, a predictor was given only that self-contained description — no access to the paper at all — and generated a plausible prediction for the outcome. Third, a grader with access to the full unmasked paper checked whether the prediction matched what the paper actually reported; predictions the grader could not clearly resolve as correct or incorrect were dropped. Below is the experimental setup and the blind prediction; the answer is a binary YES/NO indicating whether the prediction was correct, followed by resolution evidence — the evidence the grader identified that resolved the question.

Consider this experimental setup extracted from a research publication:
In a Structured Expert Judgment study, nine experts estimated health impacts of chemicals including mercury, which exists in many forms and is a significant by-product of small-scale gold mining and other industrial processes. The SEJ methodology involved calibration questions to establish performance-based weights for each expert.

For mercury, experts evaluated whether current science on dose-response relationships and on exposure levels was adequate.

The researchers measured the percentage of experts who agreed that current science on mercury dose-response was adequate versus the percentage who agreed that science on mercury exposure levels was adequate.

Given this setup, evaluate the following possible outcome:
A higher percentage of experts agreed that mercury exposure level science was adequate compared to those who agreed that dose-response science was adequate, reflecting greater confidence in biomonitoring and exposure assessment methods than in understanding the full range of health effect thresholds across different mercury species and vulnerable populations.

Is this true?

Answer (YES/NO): NO